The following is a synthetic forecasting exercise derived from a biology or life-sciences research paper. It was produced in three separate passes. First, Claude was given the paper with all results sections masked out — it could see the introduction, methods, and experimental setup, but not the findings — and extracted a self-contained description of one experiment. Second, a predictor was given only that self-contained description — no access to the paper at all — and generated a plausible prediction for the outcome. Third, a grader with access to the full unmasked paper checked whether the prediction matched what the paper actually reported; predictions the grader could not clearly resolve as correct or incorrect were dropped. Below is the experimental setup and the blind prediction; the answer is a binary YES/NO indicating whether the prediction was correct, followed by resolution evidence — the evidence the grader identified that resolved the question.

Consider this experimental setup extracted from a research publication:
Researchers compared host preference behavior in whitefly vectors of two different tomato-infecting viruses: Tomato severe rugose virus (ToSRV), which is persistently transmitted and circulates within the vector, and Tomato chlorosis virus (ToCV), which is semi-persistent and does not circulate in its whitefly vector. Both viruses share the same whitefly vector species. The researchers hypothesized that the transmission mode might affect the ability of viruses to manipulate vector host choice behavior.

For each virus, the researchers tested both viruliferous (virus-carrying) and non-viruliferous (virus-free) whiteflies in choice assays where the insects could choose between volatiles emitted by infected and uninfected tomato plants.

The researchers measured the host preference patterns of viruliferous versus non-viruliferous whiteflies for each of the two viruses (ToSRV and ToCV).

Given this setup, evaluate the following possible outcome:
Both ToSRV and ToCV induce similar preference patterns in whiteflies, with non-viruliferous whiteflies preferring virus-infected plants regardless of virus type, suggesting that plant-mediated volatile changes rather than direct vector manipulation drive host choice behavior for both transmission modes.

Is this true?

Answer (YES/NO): NO